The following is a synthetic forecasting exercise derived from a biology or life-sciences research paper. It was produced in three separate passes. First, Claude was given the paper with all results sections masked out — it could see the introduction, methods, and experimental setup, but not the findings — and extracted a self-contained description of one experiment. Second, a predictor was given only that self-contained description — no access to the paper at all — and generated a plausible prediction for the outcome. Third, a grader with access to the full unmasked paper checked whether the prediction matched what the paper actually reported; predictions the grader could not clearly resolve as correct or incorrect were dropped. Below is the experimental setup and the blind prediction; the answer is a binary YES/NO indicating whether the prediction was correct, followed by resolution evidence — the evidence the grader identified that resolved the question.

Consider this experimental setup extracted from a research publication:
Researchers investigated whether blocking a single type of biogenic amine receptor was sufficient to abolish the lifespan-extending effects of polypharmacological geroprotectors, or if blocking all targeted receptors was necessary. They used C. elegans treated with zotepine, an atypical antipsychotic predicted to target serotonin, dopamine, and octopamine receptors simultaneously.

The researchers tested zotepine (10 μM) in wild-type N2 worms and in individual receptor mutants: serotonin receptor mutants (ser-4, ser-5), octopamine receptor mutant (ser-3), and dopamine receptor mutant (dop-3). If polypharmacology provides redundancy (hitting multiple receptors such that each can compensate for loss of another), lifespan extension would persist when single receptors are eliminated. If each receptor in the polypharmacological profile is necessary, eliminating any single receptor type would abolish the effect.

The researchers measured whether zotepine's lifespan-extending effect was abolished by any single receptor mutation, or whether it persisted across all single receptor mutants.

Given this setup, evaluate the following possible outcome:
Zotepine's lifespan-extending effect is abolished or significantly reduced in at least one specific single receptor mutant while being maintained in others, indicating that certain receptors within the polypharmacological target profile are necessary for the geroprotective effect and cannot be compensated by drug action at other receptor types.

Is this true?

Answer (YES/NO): YES